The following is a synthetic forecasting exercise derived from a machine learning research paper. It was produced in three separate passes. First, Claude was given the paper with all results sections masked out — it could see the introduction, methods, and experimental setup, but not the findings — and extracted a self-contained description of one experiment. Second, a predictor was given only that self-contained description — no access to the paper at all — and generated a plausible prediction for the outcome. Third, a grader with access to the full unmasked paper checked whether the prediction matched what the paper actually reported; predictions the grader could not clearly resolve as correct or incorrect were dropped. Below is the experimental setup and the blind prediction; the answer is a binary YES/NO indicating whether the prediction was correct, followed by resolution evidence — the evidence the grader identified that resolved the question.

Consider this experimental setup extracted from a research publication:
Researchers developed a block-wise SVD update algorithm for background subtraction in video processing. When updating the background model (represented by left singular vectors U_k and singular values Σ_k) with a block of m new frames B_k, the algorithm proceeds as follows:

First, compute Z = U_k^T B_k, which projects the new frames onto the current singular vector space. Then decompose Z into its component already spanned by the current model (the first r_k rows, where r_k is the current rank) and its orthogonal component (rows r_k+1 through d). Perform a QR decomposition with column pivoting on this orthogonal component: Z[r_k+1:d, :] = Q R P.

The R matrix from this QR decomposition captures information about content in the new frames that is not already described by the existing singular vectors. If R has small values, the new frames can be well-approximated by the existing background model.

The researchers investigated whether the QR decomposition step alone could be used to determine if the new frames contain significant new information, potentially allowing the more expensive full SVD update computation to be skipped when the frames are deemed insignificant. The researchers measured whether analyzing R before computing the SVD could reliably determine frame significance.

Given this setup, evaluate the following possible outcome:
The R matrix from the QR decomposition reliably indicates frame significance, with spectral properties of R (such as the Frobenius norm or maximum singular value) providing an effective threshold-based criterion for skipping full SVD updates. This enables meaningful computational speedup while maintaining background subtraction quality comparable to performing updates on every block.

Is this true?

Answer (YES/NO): YES